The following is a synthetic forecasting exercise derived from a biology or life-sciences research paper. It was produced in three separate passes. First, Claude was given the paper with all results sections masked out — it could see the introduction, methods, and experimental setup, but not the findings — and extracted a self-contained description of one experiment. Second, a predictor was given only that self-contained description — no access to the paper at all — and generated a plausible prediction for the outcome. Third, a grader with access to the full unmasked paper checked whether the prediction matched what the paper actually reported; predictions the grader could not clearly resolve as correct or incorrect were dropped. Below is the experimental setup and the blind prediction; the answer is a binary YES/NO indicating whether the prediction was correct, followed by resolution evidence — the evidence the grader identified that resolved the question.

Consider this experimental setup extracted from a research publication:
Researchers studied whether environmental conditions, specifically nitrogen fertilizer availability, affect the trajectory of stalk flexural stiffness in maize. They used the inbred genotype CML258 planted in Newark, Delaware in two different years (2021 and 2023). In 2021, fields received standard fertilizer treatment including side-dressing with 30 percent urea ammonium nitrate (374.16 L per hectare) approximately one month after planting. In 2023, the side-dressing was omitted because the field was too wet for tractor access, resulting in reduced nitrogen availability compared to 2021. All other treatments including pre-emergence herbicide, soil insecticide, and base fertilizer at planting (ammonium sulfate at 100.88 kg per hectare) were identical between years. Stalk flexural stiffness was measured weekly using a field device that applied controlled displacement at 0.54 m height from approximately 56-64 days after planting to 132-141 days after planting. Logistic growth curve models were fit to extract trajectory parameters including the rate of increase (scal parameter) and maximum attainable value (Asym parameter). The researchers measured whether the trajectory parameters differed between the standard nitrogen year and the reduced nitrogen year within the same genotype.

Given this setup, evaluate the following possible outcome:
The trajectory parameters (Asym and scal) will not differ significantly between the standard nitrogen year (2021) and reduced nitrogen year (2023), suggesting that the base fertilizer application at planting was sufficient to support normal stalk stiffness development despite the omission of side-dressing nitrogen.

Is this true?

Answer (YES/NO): NO